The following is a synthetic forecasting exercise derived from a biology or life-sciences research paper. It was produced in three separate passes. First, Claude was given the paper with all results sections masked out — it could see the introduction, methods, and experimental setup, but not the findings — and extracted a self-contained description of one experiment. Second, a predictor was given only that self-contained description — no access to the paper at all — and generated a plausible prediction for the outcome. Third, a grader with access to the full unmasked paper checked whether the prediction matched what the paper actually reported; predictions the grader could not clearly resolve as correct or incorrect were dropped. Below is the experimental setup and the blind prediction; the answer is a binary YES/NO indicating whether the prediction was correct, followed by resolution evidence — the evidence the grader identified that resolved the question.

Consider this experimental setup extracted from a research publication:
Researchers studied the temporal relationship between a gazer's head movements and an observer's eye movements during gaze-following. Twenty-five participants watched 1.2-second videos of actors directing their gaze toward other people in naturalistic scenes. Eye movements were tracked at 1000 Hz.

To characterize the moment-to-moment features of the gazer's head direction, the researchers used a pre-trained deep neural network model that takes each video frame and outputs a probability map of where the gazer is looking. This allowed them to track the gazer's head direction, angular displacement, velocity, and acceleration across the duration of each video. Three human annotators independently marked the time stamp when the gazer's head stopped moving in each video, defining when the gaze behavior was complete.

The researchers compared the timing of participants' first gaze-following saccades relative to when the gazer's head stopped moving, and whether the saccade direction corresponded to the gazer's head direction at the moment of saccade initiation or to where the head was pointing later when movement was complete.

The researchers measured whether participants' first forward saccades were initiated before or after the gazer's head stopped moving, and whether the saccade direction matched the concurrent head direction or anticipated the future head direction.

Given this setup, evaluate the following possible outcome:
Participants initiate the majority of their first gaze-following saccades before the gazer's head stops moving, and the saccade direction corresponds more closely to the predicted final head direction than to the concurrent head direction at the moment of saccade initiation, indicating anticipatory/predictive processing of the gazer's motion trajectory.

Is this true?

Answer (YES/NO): YES